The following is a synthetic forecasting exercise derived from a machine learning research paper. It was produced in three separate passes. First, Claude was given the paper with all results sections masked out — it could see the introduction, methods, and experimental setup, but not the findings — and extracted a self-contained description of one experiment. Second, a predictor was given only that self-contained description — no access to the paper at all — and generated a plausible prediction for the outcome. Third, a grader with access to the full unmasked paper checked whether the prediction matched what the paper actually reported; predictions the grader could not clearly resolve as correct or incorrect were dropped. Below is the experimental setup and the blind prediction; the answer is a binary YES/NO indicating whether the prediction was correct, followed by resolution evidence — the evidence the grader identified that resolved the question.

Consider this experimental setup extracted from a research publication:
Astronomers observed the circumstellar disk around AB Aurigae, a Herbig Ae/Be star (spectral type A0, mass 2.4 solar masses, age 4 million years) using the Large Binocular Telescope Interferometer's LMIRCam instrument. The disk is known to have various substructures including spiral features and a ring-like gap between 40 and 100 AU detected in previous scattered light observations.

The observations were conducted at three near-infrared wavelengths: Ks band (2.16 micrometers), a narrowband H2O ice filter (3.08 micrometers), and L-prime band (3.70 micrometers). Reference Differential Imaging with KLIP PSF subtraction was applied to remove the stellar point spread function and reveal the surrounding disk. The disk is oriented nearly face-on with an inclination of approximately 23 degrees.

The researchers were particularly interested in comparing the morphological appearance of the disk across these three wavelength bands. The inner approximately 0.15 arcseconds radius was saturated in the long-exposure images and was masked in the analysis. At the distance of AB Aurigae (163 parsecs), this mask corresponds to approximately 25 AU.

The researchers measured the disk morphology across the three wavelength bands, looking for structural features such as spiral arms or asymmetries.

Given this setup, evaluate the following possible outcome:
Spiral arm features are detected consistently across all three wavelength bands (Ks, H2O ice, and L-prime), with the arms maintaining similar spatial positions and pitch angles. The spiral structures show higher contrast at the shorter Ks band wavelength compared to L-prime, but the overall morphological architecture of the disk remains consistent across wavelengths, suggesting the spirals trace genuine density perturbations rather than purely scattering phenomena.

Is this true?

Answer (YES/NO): NO